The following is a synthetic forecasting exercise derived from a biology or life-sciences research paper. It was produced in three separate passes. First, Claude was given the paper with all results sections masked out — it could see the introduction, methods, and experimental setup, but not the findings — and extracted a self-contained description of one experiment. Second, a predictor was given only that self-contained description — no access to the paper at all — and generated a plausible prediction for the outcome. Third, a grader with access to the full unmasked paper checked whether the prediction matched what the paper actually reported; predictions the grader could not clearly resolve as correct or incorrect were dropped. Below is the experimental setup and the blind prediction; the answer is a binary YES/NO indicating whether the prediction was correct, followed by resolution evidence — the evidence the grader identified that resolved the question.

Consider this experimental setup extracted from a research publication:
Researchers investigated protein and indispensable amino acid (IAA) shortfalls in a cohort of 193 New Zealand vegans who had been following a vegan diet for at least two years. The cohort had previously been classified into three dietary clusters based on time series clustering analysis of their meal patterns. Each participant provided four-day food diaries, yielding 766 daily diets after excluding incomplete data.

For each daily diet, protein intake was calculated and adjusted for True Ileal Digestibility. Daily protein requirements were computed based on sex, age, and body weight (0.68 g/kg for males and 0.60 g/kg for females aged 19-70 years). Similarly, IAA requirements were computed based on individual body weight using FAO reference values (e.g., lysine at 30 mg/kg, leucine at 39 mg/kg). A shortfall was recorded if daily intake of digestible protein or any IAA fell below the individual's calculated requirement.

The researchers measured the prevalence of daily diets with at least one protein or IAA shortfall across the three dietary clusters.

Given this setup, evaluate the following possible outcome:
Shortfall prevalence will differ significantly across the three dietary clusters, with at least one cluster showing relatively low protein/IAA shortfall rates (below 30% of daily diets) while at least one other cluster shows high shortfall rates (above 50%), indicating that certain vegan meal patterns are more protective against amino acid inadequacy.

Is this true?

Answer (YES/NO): NO